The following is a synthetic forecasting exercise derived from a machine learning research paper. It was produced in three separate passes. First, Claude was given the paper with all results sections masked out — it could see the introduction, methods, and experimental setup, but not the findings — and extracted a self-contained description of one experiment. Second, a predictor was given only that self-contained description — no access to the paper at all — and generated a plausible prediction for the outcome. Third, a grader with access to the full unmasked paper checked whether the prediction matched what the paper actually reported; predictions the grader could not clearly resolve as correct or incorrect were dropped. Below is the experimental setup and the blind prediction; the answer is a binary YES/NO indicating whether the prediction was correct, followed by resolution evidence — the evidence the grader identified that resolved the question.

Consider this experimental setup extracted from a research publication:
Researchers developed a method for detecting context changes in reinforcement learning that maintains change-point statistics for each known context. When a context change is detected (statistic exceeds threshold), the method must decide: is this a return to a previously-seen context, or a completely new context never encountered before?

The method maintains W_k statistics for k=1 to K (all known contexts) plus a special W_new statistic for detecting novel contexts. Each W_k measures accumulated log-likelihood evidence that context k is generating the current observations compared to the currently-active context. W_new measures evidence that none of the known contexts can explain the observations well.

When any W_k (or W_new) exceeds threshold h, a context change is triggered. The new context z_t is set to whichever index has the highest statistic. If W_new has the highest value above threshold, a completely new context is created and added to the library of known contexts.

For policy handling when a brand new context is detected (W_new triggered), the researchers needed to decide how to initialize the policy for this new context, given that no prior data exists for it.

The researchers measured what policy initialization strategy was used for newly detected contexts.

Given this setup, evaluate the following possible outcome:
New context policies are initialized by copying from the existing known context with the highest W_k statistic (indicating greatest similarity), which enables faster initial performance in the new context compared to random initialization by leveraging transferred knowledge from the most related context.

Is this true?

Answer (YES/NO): NO